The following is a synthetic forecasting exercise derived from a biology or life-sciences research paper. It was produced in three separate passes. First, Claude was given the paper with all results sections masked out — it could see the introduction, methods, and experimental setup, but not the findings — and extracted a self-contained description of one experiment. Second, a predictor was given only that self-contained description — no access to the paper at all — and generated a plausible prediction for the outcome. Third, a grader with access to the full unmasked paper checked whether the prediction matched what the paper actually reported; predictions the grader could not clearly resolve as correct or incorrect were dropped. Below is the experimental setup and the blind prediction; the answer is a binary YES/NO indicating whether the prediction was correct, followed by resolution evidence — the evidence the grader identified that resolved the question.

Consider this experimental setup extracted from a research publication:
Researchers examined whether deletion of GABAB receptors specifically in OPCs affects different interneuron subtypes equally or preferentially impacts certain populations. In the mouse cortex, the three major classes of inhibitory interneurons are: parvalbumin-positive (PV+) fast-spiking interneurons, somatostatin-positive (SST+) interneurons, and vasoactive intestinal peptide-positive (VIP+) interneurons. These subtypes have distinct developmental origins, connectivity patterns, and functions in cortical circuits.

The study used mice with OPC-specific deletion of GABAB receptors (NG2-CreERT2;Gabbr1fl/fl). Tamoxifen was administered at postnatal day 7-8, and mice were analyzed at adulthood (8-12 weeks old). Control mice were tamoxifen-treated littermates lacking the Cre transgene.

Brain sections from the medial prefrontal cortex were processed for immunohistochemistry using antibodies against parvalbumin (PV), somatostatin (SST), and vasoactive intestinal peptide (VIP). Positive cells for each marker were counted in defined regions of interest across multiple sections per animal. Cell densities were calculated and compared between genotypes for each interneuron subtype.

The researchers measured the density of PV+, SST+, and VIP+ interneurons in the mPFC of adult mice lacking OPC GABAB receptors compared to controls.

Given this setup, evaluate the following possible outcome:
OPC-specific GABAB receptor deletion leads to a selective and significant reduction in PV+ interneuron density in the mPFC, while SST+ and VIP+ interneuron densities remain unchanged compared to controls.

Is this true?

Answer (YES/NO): NO